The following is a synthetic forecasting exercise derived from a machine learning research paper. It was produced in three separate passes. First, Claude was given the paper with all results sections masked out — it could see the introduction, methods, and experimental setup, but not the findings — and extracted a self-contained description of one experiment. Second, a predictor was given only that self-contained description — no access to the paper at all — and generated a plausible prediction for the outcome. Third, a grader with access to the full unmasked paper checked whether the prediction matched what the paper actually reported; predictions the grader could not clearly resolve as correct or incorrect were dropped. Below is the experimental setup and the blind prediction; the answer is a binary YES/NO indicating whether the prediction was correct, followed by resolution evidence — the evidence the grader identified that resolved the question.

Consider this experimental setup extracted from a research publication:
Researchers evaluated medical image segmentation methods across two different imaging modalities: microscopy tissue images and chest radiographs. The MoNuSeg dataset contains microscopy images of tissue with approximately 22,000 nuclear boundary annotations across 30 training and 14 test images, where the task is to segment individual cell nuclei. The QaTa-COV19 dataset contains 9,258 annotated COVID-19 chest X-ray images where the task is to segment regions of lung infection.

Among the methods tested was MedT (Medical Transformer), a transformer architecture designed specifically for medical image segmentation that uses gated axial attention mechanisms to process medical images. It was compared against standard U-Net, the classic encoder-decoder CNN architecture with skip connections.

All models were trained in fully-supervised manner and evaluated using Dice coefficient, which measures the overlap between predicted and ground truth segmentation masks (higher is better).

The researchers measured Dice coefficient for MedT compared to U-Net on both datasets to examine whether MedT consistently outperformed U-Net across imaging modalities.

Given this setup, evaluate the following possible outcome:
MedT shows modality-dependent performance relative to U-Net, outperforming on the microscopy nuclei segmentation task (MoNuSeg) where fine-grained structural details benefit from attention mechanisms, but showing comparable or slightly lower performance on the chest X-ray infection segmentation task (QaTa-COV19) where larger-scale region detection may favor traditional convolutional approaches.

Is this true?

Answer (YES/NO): YES